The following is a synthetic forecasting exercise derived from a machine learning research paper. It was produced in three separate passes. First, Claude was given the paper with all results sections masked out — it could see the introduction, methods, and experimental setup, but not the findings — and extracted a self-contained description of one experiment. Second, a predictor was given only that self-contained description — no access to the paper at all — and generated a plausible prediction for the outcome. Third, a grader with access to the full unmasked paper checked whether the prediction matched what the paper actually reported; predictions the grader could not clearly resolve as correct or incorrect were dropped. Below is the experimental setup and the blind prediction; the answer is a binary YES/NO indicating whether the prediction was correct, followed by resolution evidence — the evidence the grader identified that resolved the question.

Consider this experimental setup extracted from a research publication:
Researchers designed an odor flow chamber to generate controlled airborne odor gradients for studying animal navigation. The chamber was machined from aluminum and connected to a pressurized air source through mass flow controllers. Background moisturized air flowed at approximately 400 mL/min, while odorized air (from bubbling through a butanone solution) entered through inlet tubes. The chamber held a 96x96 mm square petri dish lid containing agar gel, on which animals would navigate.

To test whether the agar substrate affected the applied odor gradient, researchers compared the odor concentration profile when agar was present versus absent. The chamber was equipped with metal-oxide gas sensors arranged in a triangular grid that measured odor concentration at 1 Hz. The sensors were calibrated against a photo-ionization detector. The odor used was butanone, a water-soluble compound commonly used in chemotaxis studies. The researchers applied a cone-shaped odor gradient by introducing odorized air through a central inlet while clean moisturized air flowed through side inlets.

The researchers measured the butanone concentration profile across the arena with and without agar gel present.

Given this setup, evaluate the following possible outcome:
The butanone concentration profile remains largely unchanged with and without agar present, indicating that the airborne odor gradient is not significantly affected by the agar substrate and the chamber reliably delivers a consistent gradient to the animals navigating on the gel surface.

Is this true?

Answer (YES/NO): NO